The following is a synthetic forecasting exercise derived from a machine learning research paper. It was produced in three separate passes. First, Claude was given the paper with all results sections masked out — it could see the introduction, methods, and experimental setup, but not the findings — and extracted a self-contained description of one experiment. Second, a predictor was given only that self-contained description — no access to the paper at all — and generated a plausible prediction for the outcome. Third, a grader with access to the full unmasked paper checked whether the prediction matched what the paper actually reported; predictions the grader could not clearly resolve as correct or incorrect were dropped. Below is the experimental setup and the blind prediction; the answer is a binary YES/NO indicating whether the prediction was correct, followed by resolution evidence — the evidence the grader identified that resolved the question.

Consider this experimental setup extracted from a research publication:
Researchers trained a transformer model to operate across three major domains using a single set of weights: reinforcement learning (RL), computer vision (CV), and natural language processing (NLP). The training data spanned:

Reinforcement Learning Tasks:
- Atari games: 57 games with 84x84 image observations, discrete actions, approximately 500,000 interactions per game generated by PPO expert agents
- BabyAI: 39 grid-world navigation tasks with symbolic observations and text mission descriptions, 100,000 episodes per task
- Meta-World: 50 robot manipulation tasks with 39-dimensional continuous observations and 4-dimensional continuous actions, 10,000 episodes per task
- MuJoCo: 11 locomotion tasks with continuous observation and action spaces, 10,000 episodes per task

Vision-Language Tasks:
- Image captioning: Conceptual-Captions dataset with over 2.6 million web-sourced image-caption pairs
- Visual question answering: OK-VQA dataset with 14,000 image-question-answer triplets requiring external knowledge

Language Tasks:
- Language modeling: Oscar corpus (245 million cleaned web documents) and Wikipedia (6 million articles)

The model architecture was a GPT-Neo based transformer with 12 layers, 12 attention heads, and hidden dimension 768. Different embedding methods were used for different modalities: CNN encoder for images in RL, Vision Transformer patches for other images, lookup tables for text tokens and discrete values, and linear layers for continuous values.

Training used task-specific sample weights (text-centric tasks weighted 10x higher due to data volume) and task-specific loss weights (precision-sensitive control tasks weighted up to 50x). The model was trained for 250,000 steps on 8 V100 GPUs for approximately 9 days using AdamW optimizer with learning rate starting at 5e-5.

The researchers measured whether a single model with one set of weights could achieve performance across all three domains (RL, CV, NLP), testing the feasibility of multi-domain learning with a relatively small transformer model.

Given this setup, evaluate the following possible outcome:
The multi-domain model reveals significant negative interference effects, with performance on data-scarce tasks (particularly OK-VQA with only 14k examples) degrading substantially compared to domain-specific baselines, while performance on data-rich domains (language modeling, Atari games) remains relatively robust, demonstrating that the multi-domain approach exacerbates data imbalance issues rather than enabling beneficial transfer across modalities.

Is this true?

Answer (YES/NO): NO